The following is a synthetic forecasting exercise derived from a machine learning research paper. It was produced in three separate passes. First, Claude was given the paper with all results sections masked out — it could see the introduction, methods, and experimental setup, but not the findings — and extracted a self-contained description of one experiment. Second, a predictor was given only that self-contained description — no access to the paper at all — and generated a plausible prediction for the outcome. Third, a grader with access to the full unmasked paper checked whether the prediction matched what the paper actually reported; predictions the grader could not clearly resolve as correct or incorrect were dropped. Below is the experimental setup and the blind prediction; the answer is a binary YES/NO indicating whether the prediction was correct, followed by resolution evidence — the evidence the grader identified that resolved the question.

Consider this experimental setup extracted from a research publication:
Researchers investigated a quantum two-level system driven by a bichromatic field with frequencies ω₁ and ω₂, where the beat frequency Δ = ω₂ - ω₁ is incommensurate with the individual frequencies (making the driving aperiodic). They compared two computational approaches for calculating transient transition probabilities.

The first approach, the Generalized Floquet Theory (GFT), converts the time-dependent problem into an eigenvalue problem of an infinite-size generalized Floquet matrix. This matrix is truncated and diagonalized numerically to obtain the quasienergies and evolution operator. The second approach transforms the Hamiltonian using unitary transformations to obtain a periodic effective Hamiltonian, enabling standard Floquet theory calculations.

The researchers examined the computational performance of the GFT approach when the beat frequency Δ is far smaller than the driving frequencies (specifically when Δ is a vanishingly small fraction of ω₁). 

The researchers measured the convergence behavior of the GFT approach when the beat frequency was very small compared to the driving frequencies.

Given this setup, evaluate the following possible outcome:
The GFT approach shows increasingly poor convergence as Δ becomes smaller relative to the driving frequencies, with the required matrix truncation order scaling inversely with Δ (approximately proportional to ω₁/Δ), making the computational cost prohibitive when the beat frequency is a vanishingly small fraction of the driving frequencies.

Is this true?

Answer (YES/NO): NO